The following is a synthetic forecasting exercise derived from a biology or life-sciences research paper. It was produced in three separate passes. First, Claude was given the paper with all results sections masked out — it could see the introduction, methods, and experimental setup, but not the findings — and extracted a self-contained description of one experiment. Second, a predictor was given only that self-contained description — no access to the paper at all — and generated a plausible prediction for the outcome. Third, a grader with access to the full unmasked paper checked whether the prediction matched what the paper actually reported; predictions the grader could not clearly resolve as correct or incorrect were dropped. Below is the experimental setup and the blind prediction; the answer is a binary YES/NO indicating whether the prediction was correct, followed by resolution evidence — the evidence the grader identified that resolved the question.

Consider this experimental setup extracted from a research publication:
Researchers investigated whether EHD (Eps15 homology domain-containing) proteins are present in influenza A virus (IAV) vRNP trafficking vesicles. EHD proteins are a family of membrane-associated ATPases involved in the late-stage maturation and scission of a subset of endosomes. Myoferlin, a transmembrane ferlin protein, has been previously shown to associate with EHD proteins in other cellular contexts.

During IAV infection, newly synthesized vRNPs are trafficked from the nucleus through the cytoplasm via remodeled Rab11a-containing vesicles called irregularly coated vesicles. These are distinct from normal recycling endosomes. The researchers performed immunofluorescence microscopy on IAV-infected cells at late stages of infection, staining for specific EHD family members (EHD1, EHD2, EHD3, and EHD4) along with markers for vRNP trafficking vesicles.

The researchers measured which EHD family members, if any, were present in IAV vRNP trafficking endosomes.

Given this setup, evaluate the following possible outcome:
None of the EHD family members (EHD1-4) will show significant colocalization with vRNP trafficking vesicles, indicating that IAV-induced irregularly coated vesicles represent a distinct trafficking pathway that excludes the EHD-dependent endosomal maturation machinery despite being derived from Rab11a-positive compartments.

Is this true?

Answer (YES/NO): NO